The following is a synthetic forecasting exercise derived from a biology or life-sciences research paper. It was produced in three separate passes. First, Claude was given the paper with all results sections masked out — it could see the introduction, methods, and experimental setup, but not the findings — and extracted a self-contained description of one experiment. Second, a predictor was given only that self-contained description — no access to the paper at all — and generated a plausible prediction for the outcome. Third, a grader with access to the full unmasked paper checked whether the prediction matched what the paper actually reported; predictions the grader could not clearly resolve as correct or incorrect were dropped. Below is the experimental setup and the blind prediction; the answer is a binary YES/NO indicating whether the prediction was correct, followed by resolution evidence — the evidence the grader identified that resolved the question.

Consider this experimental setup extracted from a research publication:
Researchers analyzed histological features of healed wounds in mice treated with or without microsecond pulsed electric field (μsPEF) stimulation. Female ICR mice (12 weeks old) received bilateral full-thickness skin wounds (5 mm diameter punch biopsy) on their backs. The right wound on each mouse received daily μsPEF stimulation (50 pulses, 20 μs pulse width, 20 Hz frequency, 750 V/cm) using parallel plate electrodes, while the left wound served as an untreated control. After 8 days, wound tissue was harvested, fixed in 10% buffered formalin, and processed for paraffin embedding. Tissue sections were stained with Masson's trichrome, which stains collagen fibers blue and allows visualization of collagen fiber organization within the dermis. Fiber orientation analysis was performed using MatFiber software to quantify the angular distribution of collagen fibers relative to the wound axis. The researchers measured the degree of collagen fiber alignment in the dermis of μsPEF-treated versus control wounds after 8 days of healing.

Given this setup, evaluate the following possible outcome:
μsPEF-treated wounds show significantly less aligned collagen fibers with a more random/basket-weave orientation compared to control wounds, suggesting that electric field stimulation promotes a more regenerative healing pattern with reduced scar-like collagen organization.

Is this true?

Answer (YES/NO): NO